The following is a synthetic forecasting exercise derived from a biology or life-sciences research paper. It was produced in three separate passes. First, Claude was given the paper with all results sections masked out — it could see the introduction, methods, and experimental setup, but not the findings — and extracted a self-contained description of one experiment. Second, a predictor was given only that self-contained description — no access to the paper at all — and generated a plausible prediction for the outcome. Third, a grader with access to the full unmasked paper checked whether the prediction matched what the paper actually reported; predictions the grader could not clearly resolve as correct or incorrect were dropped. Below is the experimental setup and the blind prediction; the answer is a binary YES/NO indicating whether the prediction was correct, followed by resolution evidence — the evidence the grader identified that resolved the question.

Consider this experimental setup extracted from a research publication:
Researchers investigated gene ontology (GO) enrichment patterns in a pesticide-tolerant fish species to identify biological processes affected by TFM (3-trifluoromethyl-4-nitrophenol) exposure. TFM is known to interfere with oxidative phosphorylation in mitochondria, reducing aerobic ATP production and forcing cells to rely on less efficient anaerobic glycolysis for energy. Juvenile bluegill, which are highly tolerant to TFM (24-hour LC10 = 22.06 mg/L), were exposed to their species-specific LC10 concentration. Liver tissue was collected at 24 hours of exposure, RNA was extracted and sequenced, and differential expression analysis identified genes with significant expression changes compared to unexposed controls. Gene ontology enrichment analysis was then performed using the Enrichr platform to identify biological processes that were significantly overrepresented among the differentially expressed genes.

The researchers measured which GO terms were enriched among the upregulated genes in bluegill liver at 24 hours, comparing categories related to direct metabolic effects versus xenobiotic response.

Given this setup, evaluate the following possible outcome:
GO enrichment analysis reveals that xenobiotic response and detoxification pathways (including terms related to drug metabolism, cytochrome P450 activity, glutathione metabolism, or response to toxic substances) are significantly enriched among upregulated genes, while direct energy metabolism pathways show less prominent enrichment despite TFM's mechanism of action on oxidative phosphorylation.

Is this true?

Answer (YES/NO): NO